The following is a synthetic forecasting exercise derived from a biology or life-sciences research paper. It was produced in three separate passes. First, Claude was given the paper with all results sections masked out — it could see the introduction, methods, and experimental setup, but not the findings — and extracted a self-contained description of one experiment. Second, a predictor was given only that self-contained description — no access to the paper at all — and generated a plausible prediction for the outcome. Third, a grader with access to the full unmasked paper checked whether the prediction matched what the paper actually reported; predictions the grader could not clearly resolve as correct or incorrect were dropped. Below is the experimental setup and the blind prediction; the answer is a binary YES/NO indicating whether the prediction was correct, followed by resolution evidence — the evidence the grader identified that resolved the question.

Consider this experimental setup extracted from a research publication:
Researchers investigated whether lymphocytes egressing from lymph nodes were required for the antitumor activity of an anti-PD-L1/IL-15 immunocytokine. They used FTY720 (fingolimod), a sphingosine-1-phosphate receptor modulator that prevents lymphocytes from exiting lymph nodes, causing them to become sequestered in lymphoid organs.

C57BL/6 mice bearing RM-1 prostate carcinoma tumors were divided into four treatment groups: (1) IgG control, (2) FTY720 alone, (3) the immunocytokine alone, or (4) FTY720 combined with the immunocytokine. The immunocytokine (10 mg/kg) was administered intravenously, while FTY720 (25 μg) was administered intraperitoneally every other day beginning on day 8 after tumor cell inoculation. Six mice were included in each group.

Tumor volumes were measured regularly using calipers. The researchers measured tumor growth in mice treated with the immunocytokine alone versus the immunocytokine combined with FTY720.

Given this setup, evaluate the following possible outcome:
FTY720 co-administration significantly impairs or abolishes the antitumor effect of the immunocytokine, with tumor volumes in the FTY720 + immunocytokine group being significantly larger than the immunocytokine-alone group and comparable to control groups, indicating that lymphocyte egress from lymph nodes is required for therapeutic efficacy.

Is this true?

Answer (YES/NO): YES